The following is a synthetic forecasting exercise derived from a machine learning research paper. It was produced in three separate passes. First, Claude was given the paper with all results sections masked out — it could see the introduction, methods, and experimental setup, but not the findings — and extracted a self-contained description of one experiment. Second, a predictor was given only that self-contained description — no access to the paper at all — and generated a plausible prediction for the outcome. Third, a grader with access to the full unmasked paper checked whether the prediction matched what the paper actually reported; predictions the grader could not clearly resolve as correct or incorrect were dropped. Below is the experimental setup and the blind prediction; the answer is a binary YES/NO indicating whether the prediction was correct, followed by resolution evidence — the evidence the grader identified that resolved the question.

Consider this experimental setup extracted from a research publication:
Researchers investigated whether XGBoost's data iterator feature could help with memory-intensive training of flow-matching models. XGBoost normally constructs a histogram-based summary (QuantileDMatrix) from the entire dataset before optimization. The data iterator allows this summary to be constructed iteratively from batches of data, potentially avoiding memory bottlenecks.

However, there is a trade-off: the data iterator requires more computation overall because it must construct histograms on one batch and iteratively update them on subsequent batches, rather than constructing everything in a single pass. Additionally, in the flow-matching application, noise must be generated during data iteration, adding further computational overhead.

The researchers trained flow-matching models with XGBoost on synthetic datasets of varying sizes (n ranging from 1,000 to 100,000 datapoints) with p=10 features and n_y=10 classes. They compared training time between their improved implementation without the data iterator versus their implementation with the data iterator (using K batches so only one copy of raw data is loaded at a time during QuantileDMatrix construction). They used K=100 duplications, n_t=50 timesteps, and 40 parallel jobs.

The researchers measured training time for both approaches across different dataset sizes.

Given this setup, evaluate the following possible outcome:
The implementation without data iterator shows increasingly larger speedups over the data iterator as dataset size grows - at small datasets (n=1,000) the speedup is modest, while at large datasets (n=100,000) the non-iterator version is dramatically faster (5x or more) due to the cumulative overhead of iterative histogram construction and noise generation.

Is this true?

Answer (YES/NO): NO